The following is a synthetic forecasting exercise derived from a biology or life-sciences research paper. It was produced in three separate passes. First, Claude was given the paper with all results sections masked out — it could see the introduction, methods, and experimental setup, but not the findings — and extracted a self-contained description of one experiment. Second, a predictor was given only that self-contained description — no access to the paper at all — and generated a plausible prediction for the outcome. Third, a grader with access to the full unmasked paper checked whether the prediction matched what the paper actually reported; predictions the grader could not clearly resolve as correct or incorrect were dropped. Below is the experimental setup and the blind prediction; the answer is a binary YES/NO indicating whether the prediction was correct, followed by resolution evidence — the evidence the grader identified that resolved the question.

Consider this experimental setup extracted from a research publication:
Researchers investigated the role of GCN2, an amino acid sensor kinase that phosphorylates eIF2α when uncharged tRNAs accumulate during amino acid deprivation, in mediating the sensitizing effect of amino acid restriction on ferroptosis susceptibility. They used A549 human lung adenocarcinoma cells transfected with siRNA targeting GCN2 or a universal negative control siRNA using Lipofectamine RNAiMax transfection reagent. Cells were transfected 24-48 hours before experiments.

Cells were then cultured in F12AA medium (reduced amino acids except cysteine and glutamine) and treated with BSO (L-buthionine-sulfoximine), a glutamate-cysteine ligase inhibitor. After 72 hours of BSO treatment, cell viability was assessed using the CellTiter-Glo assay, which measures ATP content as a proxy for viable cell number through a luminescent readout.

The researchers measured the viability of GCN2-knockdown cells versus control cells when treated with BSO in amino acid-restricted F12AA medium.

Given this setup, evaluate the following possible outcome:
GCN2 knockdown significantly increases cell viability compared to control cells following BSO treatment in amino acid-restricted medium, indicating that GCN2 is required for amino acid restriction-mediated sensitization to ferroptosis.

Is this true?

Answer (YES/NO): YES